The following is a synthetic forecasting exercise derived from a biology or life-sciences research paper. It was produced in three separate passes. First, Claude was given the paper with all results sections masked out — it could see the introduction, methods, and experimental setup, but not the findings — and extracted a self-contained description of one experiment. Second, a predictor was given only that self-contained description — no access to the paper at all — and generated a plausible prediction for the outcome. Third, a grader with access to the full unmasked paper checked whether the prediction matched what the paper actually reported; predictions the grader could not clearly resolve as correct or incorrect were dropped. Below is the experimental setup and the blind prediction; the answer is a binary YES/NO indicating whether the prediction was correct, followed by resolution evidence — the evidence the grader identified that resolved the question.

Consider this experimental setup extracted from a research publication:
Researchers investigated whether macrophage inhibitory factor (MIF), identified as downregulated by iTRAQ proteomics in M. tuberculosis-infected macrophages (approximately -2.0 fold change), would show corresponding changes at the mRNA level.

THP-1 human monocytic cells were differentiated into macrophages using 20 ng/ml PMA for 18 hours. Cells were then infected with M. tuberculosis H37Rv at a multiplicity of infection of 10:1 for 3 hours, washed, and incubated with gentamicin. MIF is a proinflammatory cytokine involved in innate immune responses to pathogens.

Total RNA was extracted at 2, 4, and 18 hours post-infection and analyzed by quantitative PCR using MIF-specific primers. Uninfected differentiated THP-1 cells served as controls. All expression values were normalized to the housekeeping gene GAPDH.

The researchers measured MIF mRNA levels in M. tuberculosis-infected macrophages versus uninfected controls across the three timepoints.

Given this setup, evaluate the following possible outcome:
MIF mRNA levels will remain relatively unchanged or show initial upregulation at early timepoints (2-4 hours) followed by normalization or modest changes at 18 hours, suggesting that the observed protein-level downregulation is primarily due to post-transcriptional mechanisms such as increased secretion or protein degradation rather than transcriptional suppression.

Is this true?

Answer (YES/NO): YES